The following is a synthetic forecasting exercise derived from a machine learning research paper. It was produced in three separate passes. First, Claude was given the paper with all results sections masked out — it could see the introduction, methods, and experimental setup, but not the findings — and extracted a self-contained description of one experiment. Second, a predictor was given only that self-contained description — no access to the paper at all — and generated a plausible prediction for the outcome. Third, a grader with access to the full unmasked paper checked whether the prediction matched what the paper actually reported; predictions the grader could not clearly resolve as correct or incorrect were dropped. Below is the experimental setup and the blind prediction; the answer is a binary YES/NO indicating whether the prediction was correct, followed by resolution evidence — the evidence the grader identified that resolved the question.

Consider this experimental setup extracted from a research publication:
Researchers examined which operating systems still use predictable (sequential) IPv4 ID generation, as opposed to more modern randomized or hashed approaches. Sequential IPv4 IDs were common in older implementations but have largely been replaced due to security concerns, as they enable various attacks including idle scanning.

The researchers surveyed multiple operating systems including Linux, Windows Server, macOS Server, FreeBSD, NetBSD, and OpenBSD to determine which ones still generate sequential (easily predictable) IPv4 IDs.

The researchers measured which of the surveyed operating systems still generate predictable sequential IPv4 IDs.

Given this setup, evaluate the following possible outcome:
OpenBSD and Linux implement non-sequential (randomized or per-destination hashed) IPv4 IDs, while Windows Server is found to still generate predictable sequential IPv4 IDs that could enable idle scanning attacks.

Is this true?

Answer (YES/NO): NO